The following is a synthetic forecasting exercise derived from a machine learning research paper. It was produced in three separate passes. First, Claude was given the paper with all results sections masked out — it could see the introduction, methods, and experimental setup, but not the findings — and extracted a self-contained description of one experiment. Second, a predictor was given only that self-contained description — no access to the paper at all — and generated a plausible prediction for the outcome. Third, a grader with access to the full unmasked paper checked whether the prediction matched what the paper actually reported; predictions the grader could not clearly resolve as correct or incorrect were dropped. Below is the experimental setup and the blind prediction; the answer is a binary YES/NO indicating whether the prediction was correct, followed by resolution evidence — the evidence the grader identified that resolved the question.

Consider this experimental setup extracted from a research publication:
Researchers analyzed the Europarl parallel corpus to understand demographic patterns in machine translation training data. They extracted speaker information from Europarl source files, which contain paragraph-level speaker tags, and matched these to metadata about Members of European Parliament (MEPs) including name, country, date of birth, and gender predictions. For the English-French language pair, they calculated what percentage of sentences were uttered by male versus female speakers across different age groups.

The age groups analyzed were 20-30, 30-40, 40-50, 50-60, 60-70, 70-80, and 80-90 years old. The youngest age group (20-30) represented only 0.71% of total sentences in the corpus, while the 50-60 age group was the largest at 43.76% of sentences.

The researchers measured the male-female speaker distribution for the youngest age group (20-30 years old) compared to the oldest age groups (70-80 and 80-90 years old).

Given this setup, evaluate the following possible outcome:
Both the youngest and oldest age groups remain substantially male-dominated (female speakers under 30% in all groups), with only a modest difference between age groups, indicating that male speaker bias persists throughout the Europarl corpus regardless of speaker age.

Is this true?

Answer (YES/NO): NO